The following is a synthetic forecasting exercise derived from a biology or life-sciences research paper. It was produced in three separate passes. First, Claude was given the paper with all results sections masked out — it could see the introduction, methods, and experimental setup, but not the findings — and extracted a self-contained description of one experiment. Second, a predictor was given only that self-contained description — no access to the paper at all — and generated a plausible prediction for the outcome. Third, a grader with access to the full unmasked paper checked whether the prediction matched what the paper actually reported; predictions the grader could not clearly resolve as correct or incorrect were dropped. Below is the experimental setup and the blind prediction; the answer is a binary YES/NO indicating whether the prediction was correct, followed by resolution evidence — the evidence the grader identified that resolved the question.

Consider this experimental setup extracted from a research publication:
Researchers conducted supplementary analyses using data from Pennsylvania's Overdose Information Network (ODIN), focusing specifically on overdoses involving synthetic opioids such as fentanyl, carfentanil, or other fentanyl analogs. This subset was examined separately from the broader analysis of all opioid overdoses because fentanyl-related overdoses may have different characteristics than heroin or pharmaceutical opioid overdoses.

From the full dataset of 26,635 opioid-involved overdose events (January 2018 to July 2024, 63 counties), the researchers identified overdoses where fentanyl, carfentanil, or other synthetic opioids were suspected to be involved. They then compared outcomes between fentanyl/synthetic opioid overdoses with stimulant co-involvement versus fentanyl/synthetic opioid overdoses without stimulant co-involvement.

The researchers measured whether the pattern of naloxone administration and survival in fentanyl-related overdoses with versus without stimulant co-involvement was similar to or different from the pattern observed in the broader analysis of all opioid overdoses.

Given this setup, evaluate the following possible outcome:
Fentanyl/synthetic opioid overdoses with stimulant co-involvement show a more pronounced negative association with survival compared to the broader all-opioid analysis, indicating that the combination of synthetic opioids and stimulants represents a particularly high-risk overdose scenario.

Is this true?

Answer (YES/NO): NO